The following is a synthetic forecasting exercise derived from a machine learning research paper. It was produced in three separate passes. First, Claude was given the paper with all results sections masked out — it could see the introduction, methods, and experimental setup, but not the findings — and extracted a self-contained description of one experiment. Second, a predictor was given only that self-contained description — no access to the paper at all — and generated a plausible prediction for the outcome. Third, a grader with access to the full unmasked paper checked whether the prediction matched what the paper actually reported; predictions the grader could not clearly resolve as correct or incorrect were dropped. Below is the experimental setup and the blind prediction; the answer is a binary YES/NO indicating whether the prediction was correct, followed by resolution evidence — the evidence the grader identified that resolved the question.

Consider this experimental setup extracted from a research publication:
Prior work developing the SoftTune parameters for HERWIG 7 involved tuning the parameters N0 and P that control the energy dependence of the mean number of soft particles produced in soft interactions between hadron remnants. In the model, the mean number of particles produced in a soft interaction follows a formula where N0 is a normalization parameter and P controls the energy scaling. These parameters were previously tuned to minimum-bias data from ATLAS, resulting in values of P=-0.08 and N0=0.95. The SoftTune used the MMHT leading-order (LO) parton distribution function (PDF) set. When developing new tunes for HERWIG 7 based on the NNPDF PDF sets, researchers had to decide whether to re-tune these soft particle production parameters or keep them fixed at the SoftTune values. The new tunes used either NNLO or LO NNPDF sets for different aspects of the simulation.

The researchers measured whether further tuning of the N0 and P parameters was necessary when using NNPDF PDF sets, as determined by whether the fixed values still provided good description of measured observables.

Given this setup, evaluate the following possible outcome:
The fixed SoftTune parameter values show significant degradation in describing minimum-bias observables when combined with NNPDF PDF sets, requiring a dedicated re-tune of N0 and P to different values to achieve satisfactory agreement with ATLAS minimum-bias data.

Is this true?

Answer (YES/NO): NO